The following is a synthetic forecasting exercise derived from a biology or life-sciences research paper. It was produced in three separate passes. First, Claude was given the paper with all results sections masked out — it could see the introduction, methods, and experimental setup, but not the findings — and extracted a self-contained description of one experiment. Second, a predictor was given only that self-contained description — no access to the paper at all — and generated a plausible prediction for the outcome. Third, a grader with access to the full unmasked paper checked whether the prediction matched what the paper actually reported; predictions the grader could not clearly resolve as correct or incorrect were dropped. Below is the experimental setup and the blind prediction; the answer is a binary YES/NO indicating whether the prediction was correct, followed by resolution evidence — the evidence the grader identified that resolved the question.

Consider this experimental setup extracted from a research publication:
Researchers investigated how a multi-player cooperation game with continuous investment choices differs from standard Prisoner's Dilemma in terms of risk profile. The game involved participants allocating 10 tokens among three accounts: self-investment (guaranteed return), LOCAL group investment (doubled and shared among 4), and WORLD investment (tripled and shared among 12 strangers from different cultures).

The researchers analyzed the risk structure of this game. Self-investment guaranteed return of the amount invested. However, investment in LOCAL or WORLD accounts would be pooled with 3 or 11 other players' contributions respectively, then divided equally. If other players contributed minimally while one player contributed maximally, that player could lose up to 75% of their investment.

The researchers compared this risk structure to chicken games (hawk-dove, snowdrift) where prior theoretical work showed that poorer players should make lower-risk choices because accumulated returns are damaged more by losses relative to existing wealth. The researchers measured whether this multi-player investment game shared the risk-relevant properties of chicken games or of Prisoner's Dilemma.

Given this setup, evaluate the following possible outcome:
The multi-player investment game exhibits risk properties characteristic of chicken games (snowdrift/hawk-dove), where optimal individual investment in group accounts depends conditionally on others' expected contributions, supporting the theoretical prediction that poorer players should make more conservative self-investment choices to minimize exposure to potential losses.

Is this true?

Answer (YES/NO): YES